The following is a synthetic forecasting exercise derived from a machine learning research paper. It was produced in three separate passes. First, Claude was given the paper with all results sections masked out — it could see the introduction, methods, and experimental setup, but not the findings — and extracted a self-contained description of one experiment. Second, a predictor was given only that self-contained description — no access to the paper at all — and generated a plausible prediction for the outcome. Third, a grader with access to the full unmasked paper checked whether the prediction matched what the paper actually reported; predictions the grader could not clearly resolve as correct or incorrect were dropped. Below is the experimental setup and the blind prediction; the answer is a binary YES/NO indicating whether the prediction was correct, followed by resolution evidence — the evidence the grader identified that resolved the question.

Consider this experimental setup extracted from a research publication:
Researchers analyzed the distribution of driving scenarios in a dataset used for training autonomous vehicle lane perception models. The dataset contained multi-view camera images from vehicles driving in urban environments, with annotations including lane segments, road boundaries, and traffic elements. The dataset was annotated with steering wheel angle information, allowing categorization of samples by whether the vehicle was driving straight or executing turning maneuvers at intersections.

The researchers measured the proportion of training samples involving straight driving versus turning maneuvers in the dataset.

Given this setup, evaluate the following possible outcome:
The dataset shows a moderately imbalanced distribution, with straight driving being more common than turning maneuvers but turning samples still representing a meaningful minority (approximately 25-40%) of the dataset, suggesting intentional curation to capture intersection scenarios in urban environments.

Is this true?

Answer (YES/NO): NO